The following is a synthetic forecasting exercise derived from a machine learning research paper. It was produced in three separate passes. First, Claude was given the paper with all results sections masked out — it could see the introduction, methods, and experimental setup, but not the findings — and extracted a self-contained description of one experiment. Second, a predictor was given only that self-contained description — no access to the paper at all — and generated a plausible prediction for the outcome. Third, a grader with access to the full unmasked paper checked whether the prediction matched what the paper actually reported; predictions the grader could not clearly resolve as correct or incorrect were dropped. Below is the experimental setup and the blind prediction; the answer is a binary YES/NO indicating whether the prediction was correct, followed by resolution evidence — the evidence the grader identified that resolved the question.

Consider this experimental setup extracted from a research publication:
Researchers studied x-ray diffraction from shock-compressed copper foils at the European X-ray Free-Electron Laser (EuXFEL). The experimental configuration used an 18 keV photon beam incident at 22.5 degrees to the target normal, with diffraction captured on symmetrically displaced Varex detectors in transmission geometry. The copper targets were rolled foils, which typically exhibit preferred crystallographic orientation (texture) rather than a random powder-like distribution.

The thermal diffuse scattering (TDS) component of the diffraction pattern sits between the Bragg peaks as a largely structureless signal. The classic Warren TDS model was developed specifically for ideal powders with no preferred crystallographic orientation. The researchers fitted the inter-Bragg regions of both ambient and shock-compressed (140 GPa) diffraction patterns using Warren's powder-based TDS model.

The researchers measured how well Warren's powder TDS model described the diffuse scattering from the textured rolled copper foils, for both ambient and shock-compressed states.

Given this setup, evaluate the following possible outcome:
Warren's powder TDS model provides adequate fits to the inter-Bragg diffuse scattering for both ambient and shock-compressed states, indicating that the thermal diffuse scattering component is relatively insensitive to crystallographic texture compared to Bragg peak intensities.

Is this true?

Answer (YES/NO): YES